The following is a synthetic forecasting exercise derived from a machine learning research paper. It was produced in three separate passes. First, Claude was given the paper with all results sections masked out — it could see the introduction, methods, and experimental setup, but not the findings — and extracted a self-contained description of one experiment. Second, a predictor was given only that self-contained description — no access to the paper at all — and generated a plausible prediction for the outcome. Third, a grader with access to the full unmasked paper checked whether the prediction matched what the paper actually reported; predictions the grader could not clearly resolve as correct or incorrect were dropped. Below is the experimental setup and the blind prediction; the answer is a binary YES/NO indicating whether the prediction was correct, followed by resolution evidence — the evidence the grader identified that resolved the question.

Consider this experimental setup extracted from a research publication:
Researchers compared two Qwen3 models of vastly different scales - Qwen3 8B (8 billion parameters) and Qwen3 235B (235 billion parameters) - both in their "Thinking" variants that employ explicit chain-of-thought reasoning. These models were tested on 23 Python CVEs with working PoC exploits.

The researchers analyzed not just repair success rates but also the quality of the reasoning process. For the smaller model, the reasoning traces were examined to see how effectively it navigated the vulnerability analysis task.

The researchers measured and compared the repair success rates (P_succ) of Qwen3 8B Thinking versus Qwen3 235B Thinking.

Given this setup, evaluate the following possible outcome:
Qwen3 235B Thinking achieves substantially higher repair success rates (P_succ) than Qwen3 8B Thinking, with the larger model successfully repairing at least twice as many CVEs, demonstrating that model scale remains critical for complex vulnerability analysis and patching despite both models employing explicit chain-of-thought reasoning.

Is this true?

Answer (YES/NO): YES